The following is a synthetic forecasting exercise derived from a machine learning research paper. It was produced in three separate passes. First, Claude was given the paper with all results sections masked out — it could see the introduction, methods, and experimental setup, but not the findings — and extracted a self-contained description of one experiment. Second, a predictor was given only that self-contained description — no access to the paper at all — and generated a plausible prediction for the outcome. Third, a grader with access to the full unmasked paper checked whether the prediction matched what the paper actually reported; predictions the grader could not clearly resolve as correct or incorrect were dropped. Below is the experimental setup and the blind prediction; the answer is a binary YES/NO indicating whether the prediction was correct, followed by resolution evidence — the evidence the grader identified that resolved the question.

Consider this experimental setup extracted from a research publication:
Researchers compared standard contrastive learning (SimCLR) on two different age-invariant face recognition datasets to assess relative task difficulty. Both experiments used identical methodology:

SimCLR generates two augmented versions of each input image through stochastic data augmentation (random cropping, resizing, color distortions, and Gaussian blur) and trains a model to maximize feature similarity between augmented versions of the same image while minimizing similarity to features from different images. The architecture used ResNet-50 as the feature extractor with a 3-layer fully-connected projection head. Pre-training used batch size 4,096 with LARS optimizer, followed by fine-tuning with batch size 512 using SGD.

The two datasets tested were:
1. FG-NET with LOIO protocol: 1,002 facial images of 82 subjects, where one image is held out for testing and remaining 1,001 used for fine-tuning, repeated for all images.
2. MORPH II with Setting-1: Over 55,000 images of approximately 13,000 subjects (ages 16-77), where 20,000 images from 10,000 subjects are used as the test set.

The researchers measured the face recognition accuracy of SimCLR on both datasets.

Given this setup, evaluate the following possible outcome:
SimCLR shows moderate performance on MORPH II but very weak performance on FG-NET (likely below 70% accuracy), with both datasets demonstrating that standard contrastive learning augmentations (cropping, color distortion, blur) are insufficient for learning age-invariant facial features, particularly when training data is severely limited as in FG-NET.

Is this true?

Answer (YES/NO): NO